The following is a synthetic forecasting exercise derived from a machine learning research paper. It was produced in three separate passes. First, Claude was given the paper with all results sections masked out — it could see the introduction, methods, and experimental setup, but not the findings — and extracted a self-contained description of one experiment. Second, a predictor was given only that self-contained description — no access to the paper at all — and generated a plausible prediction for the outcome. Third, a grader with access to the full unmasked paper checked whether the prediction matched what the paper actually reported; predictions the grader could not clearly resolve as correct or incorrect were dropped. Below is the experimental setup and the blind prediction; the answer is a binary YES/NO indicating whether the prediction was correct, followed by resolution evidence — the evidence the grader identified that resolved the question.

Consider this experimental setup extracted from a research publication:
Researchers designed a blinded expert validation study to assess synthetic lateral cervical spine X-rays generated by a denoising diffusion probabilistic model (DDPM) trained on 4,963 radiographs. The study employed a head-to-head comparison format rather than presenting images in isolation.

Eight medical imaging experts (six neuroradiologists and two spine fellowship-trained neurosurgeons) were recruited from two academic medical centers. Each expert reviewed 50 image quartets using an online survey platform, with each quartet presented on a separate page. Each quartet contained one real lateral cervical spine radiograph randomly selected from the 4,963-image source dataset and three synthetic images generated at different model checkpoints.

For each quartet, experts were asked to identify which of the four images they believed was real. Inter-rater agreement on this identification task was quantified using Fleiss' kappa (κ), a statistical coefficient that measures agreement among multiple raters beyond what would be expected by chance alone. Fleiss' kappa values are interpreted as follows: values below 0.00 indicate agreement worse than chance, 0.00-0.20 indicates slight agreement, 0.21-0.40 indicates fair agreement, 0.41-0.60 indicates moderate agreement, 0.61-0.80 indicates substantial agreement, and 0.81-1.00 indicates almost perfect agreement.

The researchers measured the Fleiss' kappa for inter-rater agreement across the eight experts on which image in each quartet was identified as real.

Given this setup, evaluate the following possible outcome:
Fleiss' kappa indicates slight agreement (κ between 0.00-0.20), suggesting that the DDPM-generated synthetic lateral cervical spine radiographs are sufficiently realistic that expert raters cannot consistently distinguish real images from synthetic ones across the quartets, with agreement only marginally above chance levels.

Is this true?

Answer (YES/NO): YES